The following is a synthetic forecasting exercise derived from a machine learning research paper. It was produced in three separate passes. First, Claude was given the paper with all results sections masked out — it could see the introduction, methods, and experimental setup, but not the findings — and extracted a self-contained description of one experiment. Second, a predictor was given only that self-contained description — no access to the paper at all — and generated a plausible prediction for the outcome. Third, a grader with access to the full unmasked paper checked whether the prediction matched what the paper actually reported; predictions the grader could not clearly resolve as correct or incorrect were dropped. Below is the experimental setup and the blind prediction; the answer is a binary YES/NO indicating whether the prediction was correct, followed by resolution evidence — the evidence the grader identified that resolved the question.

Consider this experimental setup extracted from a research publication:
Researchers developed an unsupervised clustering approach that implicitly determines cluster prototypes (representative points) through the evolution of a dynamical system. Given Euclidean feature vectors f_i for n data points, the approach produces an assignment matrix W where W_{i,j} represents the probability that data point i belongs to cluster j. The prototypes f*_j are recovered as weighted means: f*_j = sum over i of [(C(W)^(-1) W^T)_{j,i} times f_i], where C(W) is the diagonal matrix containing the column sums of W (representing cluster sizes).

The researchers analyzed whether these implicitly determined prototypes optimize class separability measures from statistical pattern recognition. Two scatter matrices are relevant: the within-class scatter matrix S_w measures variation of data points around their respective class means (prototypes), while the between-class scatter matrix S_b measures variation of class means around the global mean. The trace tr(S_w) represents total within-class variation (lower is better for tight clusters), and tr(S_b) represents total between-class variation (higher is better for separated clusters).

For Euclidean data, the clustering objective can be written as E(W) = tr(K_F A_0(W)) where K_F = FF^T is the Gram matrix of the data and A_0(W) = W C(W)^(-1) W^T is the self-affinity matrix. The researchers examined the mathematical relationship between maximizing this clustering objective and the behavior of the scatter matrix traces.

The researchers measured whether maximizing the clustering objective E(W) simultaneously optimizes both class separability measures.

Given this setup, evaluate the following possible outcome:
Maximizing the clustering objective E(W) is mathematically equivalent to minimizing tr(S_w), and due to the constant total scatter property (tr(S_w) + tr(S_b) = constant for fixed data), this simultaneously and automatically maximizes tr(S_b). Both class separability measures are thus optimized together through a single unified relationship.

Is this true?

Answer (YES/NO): YES